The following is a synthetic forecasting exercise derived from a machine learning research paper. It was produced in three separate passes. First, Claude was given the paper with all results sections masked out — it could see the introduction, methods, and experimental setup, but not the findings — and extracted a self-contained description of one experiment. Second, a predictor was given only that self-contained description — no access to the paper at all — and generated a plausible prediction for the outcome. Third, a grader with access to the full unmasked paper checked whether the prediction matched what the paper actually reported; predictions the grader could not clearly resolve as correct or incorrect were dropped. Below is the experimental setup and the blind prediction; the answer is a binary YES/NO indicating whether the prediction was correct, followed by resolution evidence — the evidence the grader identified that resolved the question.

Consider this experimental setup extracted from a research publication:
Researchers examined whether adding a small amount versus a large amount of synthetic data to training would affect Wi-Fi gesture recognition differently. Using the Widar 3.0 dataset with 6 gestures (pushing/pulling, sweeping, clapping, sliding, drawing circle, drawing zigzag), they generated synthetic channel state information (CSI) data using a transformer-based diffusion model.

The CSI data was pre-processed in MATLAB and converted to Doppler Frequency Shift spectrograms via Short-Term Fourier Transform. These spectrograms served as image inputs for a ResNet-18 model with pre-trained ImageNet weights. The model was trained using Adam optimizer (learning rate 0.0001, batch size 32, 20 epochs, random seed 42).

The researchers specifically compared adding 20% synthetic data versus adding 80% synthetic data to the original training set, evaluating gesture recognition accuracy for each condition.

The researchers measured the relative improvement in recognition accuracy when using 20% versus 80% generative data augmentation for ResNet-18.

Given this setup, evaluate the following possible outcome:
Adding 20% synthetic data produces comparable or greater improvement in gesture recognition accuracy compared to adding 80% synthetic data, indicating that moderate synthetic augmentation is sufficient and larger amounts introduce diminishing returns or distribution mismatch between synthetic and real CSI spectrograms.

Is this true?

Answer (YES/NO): NO